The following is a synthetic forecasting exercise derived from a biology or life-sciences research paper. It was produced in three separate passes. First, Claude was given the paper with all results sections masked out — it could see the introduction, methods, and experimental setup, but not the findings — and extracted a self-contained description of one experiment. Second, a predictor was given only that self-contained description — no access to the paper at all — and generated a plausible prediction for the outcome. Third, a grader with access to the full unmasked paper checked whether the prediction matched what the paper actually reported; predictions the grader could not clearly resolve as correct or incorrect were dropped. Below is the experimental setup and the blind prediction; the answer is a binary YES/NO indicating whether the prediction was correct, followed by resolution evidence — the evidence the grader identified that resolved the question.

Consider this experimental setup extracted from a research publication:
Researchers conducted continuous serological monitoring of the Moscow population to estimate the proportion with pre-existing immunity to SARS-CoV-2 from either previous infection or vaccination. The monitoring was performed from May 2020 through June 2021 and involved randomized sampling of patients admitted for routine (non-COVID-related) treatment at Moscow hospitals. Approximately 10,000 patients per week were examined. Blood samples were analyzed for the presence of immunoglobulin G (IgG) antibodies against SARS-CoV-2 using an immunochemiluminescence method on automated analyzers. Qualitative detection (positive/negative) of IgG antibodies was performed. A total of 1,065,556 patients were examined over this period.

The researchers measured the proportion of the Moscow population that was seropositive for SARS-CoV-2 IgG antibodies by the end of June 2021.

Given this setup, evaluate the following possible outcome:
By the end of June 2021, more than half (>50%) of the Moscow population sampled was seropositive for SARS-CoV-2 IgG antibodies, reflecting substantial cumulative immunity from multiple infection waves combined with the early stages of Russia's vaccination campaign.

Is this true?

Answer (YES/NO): NO